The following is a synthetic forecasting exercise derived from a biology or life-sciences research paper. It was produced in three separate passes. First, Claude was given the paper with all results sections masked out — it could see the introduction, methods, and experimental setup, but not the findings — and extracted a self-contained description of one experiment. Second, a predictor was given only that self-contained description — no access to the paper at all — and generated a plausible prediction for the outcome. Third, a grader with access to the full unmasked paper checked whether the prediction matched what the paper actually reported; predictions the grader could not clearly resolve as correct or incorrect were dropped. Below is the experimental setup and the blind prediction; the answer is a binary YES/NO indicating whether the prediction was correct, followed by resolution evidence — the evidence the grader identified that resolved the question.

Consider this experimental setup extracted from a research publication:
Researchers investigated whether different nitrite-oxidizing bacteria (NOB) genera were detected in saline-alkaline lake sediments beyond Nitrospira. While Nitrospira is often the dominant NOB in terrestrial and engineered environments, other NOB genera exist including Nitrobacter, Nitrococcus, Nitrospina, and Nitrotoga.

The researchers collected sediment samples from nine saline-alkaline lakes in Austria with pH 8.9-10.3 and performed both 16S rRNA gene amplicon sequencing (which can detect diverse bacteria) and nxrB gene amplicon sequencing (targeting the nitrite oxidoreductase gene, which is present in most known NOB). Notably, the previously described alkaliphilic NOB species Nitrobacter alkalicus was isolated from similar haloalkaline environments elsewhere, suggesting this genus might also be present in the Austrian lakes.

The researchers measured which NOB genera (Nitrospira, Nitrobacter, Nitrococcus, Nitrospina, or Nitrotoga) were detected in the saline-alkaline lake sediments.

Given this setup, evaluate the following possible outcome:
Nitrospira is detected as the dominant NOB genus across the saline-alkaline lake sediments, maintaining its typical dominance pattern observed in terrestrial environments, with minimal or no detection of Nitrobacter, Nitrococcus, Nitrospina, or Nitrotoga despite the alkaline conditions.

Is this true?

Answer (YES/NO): NO